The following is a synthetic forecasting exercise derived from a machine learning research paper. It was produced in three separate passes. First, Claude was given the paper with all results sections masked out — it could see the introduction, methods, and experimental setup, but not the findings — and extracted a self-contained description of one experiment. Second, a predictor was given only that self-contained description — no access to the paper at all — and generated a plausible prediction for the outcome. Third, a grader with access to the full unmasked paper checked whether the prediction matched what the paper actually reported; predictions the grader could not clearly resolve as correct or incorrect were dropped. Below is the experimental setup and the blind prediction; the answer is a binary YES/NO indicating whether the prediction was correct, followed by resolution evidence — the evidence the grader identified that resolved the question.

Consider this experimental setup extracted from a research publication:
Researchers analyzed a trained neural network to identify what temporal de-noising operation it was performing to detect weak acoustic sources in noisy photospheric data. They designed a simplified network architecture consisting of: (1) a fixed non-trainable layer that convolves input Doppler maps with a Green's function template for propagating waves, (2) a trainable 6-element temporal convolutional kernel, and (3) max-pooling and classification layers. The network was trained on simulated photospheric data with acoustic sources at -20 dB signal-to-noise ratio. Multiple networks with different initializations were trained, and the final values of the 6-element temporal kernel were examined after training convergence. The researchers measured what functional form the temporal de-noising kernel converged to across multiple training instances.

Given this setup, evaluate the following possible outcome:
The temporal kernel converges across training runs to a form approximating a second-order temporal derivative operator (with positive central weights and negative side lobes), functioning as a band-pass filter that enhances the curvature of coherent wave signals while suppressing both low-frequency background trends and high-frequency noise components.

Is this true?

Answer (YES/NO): NO